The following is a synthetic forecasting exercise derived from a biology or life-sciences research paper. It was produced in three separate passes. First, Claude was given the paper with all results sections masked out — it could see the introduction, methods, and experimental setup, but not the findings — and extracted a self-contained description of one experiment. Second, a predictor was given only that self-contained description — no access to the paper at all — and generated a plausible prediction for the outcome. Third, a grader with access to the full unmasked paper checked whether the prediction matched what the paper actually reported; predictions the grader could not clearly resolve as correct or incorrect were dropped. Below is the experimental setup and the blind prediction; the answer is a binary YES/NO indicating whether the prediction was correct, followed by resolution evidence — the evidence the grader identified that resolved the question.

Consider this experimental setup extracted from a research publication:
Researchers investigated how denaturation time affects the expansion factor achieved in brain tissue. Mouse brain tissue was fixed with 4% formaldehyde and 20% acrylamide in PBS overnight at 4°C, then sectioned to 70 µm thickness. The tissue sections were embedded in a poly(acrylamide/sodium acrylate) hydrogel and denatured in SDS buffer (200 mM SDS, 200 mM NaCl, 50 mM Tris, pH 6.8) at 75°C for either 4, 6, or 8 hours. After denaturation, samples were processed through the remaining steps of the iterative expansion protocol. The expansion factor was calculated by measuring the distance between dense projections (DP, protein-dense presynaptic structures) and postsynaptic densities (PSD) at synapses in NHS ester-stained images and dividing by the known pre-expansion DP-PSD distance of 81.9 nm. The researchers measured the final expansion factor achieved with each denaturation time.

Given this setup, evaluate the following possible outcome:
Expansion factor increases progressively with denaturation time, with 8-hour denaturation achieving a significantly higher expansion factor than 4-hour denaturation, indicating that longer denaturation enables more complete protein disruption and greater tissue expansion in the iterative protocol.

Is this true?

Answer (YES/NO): NO